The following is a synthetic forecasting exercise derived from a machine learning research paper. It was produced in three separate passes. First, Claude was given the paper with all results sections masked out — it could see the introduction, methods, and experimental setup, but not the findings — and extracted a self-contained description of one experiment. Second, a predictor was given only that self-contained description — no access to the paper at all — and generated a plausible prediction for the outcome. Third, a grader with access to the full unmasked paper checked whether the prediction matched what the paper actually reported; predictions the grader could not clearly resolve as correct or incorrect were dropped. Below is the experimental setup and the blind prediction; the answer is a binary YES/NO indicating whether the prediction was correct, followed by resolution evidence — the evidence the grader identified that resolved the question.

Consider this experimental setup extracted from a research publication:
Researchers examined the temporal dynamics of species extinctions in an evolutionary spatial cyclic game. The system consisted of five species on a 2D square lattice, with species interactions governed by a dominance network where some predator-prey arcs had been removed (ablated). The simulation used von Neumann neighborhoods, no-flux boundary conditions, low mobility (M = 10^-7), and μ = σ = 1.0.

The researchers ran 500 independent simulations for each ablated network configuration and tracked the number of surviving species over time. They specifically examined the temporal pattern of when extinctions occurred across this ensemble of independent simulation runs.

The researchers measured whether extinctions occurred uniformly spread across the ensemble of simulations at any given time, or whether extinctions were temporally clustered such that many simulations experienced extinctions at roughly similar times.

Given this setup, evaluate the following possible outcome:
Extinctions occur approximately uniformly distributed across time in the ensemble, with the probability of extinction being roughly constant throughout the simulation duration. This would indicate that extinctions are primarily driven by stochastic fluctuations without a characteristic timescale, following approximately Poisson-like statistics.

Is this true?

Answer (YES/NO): NO